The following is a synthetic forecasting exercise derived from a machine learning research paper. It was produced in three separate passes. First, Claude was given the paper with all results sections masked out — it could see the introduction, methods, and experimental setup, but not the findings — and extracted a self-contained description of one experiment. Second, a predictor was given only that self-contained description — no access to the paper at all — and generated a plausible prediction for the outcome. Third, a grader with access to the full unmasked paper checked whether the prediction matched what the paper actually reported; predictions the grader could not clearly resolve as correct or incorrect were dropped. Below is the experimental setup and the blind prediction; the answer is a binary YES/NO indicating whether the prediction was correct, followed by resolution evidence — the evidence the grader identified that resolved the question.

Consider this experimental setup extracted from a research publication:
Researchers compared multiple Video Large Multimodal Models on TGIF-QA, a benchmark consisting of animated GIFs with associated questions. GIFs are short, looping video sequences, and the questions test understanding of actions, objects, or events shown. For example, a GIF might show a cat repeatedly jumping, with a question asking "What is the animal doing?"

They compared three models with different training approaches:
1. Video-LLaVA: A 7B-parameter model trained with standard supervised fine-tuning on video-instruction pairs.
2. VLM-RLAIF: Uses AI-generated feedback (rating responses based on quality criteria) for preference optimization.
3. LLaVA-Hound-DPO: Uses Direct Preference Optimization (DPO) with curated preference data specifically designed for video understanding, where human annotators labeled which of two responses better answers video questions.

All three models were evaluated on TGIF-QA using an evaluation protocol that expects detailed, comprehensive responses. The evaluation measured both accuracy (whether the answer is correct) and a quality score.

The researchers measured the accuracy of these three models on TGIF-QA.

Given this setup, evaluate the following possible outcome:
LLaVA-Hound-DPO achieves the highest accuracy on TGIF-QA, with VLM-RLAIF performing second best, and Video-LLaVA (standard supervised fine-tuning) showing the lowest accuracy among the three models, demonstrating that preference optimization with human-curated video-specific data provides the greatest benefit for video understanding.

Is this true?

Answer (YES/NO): YES